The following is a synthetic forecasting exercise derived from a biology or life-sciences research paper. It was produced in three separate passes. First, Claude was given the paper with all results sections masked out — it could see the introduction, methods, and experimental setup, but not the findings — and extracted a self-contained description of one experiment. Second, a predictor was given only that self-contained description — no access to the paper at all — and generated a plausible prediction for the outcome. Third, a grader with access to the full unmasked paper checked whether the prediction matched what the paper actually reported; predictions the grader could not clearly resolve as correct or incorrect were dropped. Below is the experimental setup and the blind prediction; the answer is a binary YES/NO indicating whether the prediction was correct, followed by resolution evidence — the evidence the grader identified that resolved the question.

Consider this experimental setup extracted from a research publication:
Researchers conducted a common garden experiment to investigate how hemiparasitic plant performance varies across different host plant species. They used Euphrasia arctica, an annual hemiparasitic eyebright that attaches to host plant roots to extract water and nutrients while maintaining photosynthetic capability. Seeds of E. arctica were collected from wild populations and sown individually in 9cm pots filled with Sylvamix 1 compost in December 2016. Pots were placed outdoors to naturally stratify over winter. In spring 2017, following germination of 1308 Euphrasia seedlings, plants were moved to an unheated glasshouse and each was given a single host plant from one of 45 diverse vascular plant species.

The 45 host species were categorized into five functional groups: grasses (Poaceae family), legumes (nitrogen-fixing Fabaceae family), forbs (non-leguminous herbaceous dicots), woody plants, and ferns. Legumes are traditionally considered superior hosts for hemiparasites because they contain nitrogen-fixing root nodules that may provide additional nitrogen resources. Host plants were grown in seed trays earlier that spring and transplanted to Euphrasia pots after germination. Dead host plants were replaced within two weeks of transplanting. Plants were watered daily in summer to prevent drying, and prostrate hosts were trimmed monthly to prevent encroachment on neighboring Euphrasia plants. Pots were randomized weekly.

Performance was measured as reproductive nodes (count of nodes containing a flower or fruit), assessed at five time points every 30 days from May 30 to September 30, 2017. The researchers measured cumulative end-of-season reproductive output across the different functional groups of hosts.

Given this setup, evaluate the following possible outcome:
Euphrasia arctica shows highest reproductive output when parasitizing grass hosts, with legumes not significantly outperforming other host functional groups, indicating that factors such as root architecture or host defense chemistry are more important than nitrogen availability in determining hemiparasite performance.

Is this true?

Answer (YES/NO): NO